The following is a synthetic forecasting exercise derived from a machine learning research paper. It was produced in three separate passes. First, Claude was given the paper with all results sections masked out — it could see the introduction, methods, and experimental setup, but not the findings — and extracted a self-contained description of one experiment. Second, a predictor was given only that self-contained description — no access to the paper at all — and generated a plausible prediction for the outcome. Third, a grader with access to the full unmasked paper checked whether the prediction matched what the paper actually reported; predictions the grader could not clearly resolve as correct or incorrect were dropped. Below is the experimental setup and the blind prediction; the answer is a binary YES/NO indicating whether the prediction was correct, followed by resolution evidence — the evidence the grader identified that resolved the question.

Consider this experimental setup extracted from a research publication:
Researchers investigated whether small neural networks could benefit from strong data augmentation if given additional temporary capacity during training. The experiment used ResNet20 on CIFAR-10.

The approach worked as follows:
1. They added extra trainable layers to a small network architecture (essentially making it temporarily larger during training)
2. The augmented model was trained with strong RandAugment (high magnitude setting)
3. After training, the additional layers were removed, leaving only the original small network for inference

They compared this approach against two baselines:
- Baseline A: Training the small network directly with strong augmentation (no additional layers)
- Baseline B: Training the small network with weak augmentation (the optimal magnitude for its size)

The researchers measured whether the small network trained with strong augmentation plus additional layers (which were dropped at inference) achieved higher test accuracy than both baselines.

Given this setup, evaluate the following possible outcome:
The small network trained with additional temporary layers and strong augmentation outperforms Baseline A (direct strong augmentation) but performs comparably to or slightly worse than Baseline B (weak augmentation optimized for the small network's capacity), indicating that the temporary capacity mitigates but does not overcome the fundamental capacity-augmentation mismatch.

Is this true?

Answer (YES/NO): NO